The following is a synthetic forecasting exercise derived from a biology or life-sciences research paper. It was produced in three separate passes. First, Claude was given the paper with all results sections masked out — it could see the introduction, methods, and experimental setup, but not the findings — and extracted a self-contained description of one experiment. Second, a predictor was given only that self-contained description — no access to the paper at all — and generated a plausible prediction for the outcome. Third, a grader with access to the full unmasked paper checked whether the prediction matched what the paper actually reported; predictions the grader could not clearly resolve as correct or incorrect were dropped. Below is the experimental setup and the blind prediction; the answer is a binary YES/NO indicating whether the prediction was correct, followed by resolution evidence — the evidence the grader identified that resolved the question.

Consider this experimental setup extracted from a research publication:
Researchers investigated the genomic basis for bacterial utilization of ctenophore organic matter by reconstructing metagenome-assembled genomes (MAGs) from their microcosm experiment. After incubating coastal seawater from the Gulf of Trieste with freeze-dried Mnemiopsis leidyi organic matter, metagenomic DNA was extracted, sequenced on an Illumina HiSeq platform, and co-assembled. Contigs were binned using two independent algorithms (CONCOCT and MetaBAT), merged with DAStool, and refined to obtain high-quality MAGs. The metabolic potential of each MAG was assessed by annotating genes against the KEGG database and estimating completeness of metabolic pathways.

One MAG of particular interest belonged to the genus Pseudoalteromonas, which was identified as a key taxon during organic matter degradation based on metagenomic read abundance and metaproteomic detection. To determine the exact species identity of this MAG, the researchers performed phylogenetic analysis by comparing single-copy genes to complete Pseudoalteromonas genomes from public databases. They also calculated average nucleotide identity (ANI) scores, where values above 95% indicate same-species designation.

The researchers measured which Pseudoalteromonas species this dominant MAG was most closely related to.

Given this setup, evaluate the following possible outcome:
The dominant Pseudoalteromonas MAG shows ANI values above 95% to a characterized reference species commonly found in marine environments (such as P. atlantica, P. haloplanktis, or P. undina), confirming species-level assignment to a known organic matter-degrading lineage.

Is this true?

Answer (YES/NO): YES